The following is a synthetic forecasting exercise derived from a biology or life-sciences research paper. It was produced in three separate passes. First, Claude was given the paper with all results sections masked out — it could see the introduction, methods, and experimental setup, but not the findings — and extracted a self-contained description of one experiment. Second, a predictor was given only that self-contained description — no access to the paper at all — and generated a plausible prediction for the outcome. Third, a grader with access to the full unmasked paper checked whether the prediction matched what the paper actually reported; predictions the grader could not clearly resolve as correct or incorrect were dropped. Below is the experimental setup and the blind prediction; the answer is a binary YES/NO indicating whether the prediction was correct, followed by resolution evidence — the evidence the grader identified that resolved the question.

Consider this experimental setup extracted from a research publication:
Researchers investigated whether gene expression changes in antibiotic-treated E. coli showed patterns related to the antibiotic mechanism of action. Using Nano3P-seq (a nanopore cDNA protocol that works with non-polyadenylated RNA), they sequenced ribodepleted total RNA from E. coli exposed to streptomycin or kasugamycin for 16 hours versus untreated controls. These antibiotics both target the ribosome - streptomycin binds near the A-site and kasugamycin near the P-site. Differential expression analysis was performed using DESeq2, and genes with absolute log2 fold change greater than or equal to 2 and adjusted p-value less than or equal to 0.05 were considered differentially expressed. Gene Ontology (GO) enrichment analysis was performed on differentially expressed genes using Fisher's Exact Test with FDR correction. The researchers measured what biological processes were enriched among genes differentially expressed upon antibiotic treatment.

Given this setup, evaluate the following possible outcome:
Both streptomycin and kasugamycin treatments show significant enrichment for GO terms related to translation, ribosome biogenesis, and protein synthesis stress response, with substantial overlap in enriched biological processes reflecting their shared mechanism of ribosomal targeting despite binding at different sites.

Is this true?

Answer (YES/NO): NO